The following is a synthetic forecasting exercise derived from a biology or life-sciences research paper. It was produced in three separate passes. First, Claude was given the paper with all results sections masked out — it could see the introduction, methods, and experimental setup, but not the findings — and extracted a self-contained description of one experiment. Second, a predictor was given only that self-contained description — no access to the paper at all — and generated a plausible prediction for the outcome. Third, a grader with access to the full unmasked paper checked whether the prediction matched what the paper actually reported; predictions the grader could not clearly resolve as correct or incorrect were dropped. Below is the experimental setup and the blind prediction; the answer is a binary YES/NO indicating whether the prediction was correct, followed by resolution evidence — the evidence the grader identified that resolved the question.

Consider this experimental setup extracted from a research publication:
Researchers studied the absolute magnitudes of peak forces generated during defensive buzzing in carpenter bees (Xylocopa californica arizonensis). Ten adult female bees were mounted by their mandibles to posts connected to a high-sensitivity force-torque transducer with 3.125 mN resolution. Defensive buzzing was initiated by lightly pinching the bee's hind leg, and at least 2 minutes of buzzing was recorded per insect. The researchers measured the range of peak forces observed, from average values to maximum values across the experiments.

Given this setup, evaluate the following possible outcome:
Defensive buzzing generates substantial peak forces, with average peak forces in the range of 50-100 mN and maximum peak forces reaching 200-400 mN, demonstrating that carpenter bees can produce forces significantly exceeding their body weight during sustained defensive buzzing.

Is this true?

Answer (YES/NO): NO